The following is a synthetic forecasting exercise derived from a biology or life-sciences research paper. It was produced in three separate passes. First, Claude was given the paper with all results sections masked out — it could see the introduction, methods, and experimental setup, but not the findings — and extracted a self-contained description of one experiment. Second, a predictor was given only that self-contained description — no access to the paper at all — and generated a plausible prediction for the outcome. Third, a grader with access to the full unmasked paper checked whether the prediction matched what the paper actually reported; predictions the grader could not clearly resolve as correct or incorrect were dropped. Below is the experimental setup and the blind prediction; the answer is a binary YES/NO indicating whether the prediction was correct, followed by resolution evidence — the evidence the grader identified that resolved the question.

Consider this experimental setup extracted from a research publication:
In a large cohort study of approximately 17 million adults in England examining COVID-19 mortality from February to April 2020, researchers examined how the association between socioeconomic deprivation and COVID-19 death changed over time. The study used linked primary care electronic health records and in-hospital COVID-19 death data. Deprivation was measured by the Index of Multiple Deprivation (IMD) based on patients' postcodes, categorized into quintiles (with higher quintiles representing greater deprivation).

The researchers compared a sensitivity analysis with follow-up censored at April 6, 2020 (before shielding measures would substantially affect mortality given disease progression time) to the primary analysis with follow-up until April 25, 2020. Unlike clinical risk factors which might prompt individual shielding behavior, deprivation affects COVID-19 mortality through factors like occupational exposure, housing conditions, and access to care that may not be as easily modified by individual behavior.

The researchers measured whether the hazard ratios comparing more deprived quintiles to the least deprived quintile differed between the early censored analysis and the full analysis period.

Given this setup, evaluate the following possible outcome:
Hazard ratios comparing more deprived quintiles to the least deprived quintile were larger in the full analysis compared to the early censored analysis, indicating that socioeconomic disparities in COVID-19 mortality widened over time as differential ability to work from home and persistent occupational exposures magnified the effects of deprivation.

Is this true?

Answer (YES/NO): YES